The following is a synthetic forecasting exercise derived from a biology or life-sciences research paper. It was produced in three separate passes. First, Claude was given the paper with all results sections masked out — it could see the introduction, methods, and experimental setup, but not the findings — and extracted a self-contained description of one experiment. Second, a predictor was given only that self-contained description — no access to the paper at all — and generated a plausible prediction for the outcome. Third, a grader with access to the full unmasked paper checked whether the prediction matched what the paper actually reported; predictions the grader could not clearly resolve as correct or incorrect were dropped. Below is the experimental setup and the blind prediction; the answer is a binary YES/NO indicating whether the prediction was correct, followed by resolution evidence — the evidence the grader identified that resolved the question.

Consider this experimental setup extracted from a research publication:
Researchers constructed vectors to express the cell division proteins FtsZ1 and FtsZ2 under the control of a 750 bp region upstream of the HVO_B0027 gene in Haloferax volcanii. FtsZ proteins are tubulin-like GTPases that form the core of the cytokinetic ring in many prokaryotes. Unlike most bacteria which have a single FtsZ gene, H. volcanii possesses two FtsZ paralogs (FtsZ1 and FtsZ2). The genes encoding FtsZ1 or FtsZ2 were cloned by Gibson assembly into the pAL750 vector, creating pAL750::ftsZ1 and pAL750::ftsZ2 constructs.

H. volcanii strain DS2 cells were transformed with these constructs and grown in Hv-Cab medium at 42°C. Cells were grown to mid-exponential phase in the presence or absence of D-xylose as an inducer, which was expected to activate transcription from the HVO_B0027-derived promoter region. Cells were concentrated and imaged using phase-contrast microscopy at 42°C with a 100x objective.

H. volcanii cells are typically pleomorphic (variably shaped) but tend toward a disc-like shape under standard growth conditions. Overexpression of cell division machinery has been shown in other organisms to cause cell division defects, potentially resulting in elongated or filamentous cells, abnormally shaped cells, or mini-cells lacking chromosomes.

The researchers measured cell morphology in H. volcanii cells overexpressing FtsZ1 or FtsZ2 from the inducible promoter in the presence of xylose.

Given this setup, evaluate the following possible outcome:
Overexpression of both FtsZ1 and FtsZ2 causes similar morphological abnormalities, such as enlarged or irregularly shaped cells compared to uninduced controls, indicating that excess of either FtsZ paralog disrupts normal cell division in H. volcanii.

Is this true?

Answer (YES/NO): NO